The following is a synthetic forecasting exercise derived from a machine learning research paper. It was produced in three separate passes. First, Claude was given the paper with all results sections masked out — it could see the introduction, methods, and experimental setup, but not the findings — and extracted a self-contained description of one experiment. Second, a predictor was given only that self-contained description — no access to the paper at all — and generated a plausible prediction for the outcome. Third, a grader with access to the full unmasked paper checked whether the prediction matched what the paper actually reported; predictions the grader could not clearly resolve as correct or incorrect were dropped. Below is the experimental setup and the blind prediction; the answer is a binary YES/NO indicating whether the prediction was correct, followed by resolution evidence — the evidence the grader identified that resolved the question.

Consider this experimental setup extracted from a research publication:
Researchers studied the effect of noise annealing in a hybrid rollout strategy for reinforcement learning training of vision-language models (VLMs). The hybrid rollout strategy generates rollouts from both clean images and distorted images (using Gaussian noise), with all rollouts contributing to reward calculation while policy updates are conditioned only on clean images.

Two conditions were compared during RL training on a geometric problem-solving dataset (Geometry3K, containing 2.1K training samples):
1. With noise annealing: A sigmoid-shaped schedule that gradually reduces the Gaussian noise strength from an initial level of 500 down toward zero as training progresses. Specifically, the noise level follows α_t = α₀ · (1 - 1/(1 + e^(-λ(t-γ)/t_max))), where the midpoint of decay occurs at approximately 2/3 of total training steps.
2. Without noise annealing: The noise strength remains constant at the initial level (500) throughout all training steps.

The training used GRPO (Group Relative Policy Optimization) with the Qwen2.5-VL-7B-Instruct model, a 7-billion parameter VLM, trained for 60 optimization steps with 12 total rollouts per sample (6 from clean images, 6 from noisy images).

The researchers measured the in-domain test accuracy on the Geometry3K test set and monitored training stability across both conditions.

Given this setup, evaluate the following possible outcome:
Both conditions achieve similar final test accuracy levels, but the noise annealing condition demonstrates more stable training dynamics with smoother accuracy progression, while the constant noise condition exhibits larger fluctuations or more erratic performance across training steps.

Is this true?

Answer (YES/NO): NO